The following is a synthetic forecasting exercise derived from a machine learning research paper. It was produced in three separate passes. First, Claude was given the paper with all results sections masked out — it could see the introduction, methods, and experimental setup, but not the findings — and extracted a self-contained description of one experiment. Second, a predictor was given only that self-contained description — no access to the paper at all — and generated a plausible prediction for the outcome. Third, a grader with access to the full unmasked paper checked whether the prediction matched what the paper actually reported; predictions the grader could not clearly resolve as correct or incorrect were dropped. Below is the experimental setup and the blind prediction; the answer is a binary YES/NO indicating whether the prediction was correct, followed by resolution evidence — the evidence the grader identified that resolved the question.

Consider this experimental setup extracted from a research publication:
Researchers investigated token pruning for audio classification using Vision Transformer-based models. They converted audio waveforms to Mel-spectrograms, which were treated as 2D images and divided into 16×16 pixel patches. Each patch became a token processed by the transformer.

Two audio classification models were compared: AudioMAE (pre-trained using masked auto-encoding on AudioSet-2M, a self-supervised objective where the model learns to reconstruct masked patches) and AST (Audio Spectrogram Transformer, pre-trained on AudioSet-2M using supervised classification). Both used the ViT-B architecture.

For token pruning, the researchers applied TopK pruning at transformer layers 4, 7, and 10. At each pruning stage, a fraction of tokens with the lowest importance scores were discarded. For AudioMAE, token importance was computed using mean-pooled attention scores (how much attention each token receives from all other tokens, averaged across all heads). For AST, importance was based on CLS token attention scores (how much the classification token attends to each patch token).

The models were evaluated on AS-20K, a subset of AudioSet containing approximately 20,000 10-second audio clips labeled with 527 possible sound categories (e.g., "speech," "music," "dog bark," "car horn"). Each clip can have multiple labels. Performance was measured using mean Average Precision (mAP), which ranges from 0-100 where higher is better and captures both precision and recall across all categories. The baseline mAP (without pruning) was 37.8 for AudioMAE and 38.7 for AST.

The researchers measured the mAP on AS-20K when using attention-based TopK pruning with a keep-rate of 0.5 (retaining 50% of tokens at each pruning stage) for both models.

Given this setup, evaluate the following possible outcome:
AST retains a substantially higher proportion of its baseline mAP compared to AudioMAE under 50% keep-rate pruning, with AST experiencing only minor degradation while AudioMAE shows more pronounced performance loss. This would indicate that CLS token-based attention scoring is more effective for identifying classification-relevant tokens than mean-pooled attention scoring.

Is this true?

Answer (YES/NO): NO